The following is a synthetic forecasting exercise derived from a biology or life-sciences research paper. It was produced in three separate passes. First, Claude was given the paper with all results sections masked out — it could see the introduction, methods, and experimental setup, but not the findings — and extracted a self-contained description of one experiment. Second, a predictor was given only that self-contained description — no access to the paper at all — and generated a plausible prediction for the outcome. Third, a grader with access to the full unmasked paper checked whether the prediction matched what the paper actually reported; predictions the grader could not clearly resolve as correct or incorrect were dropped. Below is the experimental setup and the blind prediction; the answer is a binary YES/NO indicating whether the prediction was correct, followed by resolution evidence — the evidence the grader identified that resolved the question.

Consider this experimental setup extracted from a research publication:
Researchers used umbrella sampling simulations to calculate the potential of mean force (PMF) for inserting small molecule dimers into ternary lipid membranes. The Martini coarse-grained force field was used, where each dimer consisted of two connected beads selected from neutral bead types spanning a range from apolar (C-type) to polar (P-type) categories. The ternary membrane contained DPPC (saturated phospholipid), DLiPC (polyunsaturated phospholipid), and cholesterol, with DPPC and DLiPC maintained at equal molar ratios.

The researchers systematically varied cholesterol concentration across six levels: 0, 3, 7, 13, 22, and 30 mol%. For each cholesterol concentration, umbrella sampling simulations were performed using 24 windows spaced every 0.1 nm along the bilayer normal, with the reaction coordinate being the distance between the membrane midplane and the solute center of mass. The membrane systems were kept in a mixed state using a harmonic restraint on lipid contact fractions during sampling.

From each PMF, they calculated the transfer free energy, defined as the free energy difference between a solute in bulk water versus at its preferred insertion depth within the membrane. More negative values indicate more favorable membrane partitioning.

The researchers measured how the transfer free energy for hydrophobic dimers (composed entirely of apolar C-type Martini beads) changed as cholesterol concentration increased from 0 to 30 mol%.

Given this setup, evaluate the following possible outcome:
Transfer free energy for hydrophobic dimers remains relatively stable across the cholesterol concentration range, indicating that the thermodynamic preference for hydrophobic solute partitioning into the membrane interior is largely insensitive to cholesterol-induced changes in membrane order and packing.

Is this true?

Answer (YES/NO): YES